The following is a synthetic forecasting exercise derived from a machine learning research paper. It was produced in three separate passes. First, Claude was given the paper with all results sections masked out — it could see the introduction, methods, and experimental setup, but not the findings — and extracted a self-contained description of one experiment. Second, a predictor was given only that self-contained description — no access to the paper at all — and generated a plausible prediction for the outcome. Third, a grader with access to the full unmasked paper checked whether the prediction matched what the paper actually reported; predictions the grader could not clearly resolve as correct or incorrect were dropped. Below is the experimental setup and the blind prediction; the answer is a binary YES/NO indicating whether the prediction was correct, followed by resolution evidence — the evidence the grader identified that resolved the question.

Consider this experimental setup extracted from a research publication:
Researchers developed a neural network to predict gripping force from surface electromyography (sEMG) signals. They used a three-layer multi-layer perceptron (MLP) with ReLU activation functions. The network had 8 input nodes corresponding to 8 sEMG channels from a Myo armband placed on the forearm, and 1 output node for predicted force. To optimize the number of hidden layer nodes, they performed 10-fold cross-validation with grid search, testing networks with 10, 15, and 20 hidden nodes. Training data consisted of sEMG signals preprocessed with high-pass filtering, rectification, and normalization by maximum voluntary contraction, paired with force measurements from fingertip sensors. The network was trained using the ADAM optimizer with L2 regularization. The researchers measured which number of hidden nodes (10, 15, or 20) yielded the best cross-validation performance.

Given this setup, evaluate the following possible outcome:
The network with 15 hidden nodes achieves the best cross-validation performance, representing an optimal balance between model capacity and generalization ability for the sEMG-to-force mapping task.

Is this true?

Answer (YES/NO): YES